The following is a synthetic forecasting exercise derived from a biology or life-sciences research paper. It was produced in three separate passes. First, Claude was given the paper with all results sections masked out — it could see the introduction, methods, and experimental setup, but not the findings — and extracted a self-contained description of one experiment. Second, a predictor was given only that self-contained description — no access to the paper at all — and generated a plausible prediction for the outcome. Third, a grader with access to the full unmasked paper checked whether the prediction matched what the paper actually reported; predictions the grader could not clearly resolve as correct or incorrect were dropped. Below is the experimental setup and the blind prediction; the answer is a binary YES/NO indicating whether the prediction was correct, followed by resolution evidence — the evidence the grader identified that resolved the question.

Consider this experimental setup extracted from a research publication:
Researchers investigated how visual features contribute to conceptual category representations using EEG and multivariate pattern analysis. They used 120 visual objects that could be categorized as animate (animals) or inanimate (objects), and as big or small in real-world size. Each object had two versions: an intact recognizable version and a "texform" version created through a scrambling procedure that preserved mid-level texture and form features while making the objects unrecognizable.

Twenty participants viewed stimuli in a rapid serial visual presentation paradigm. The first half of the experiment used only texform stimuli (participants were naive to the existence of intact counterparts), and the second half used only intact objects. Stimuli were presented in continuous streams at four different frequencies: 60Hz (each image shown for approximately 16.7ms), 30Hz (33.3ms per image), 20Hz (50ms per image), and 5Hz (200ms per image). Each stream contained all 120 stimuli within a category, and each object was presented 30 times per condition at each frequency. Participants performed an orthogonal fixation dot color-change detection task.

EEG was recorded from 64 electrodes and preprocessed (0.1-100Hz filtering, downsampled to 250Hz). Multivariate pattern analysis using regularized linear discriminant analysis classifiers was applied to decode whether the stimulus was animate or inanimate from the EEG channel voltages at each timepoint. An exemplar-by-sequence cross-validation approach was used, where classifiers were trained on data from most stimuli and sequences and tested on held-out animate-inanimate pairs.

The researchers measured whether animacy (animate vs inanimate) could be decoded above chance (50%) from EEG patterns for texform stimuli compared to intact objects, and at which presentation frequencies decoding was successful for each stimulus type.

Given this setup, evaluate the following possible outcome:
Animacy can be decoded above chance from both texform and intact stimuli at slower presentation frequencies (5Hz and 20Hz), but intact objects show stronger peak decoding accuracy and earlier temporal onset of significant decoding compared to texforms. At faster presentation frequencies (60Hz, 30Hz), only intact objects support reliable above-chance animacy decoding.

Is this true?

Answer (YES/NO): NO